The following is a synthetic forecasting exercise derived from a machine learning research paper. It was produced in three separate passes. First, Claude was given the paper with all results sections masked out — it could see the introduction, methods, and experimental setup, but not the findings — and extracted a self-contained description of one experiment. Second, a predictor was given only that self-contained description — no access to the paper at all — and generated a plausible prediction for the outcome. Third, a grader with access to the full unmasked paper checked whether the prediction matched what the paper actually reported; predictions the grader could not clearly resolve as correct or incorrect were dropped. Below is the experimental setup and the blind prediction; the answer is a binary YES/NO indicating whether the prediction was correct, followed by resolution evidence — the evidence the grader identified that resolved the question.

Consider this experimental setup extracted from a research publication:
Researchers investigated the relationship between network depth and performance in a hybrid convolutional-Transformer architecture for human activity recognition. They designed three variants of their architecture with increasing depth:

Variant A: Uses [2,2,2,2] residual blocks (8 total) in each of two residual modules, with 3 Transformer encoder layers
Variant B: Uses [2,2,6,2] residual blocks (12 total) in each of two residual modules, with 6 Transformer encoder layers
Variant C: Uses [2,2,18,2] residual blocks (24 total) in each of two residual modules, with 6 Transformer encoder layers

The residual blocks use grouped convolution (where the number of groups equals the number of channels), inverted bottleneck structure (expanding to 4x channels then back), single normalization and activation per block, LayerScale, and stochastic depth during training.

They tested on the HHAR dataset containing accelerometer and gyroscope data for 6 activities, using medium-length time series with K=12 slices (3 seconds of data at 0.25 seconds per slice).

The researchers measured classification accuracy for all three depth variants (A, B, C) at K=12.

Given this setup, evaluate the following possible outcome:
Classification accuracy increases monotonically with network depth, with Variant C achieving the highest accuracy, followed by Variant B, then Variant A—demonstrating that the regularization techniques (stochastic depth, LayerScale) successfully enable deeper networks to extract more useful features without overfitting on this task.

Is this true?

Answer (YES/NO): NO